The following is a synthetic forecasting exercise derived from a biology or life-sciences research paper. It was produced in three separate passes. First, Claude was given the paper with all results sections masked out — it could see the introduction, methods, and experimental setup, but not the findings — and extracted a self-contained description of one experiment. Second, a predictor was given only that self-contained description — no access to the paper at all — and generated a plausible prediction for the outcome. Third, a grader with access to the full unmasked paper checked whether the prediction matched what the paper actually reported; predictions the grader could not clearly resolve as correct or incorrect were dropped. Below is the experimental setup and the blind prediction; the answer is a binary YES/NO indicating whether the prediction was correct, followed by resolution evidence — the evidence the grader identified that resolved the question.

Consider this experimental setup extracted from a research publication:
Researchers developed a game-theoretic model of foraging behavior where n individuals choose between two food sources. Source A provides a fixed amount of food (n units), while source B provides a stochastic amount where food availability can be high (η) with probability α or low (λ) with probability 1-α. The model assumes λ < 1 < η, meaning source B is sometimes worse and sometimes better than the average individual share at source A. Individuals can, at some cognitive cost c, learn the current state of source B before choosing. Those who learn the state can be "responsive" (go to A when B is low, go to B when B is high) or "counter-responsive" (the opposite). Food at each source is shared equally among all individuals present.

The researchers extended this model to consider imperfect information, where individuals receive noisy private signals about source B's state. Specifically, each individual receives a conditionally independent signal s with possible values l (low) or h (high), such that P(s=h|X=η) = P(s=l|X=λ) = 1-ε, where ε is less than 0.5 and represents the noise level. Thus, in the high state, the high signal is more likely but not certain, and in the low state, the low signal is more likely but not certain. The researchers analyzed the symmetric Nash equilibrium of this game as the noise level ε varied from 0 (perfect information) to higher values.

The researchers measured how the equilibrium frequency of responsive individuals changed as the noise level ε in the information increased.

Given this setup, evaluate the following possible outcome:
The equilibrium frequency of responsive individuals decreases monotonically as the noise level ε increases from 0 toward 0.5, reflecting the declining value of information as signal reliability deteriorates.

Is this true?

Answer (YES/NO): NO